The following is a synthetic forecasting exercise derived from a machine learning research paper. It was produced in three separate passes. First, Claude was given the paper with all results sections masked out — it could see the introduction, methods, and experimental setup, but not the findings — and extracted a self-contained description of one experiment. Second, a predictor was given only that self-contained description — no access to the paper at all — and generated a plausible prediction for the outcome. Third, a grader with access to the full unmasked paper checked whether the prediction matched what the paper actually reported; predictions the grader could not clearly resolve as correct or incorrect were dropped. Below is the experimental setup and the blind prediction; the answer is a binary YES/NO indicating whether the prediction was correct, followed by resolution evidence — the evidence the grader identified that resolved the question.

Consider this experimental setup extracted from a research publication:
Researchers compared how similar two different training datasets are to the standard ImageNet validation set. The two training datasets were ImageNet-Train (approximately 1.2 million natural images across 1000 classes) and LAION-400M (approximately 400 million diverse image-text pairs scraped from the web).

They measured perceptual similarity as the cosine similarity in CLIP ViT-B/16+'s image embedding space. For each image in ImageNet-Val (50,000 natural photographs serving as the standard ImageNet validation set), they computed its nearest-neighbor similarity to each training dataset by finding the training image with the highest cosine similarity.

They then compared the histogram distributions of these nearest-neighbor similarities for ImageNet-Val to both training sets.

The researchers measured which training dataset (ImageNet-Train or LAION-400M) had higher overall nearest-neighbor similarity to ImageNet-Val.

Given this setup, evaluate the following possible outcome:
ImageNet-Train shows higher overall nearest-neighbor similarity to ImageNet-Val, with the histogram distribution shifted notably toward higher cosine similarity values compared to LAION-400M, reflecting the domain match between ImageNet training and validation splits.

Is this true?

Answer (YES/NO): YES